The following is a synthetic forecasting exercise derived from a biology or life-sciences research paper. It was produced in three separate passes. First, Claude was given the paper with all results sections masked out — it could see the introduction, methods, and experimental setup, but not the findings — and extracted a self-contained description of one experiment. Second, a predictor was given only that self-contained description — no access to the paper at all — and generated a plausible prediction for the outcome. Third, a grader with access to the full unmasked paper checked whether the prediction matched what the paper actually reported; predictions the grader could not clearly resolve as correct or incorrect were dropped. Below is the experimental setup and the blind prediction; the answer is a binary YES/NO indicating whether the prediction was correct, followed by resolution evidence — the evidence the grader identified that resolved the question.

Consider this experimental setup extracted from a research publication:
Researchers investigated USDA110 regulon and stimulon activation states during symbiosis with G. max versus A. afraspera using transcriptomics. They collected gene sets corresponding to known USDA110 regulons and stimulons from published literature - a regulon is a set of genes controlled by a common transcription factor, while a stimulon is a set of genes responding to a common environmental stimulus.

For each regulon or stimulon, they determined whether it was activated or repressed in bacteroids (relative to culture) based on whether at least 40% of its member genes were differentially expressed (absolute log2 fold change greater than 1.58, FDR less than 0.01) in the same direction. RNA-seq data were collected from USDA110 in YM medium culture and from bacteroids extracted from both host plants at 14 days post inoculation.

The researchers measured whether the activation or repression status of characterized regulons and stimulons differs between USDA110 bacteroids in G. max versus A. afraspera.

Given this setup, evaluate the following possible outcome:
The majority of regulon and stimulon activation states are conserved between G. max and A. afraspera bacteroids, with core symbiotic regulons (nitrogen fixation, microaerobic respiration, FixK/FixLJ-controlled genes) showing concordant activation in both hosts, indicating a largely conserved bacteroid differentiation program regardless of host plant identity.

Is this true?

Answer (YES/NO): YES